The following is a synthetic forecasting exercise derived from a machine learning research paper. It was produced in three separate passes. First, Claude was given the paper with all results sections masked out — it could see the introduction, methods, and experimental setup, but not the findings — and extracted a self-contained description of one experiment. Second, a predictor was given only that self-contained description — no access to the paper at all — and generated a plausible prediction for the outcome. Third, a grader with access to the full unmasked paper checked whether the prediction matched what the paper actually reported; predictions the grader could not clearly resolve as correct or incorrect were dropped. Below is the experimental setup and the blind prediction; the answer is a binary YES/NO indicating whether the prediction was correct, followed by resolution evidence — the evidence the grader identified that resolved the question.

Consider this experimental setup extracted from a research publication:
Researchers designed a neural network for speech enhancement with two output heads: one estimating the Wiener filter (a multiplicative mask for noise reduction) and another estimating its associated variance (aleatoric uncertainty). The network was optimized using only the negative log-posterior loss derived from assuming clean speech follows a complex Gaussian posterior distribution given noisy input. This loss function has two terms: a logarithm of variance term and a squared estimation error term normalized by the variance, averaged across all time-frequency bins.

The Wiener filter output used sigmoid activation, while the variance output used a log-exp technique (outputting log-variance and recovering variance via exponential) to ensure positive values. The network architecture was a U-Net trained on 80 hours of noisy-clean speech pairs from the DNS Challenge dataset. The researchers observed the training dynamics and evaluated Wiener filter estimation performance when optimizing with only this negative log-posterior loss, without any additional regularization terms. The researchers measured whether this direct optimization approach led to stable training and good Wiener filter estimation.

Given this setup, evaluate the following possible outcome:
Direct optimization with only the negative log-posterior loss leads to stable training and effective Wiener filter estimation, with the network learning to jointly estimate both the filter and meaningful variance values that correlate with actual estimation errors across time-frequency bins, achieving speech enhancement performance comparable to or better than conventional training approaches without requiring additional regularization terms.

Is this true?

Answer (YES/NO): NO